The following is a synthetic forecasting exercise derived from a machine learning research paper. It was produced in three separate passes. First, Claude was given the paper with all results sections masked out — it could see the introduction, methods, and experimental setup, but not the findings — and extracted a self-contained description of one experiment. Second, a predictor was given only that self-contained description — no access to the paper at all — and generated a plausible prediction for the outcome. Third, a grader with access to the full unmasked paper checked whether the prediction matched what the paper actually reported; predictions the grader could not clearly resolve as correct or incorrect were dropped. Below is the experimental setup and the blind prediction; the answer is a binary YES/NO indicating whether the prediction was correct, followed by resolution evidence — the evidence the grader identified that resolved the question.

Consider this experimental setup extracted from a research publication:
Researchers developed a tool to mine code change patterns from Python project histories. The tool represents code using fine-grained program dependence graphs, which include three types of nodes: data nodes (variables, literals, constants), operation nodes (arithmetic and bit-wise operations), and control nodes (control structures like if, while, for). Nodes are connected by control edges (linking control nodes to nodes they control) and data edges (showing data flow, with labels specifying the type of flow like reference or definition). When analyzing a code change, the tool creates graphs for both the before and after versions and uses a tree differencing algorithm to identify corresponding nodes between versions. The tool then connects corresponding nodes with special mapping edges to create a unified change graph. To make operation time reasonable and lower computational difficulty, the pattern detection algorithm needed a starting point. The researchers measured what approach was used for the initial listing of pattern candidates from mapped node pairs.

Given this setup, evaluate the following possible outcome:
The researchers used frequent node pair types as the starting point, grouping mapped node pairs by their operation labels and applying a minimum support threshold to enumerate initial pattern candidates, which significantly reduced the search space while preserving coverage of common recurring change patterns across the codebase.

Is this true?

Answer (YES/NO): NO